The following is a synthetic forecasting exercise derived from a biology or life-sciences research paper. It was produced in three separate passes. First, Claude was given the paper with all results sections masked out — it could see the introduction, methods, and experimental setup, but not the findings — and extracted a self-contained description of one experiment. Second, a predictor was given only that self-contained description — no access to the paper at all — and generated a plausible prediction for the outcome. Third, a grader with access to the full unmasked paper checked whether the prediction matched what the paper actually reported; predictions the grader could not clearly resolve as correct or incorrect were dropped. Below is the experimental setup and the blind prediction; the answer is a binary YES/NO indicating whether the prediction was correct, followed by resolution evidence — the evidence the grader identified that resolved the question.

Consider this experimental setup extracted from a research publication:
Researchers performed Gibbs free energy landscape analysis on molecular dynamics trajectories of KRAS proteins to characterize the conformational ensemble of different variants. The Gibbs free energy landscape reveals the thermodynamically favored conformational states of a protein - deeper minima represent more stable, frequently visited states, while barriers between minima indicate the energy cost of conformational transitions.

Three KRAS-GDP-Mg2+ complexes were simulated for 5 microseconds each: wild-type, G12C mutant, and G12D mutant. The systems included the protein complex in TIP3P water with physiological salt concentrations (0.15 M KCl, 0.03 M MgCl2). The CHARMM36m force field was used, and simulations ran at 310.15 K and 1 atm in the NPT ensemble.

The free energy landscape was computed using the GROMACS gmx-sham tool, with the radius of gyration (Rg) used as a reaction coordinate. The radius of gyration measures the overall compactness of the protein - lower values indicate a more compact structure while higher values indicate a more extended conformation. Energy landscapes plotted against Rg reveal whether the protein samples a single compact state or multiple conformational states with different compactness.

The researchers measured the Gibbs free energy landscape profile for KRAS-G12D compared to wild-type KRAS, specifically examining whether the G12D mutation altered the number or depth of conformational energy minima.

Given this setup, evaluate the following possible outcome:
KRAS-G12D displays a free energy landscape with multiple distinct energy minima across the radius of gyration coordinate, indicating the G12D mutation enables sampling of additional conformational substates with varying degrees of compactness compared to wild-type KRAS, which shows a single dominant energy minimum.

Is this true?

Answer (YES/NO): NO